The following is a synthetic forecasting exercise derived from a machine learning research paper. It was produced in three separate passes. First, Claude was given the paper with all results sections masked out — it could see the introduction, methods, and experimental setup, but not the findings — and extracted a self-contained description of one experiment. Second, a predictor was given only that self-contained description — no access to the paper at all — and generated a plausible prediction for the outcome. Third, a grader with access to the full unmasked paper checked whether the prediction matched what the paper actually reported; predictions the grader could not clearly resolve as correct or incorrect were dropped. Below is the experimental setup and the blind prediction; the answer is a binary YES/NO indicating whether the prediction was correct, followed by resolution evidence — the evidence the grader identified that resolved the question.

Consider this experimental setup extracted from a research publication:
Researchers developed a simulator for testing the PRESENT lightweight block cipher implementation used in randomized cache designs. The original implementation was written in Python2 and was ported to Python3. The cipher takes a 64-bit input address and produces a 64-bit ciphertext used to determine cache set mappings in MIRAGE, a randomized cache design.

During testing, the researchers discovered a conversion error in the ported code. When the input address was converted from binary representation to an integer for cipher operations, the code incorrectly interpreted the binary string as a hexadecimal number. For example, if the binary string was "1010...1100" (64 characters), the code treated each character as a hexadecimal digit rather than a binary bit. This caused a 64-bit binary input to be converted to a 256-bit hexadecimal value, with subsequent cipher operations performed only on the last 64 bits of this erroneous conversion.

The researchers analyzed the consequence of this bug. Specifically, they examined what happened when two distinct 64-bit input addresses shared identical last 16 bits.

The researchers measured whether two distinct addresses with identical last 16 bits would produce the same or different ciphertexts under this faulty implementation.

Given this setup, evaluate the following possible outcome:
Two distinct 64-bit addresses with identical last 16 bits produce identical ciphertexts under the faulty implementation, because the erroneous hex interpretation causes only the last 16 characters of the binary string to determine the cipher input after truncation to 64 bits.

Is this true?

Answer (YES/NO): YES